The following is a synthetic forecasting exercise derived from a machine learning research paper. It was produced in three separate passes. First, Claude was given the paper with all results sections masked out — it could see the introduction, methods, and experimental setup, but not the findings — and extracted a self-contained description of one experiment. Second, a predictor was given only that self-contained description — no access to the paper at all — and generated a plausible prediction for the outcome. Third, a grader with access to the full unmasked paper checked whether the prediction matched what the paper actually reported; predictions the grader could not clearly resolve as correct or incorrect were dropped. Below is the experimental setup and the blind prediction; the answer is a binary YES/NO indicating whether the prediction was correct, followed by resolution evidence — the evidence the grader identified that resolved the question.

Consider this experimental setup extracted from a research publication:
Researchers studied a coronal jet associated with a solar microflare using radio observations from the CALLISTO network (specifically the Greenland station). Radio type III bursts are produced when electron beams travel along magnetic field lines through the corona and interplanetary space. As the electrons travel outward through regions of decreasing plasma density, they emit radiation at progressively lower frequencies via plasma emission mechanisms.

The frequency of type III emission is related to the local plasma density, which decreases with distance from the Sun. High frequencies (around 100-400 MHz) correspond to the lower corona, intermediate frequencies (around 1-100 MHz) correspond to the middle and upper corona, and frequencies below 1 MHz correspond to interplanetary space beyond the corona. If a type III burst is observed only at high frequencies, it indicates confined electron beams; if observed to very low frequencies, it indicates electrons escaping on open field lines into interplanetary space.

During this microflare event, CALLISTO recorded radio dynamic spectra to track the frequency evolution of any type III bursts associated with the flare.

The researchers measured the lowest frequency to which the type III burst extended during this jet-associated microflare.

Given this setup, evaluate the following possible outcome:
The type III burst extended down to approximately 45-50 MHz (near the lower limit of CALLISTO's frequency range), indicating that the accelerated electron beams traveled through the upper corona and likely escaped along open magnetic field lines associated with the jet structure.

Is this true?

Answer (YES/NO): NO